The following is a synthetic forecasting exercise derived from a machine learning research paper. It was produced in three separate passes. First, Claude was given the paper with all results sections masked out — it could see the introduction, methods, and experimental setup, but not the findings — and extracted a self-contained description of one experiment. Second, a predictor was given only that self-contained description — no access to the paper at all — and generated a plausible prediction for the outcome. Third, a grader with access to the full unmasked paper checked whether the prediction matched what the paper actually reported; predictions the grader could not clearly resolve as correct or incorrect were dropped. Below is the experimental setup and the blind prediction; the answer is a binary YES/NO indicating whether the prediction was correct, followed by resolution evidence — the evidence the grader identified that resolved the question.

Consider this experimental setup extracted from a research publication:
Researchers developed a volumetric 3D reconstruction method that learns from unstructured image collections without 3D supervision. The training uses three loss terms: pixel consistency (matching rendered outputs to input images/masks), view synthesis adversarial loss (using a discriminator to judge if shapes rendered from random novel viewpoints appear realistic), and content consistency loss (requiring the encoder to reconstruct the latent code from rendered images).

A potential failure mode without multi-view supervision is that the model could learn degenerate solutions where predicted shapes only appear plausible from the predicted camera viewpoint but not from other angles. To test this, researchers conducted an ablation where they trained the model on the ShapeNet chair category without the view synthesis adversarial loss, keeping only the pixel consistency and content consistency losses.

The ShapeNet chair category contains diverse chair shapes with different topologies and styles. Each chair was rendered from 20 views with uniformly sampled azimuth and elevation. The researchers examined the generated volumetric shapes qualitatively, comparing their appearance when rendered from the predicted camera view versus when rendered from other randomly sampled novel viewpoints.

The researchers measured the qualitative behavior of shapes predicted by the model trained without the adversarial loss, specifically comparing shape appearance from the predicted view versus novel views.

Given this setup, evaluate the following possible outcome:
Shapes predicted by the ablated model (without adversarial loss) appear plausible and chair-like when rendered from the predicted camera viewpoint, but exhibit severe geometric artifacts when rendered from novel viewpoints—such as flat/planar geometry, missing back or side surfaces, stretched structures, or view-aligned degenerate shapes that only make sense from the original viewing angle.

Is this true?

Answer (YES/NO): YES